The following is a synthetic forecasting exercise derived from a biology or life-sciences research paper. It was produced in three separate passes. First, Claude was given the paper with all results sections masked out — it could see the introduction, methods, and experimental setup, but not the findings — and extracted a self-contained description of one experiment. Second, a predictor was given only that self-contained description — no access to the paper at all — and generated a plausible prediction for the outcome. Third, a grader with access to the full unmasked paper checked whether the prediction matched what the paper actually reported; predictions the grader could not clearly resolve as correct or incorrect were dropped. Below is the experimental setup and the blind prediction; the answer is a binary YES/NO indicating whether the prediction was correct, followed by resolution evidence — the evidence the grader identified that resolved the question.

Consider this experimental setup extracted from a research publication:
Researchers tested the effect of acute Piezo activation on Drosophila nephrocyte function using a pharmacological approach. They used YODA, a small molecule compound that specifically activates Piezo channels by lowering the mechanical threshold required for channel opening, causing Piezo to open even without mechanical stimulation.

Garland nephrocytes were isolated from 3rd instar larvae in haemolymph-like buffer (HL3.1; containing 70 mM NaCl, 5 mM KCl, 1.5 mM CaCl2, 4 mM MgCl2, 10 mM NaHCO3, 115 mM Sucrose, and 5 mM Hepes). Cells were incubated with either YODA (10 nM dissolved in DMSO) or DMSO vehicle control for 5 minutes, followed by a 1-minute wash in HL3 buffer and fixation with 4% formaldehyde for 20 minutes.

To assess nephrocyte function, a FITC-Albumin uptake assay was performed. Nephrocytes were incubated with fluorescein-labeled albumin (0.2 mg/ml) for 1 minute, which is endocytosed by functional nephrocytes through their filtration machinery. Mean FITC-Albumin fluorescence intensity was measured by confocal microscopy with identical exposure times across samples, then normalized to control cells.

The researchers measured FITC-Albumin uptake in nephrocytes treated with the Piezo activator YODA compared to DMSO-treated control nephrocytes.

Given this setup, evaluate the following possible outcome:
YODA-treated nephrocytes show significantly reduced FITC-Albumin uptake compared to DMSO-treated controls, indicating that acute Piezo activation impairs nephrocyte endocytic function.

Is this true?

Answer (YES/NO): NO